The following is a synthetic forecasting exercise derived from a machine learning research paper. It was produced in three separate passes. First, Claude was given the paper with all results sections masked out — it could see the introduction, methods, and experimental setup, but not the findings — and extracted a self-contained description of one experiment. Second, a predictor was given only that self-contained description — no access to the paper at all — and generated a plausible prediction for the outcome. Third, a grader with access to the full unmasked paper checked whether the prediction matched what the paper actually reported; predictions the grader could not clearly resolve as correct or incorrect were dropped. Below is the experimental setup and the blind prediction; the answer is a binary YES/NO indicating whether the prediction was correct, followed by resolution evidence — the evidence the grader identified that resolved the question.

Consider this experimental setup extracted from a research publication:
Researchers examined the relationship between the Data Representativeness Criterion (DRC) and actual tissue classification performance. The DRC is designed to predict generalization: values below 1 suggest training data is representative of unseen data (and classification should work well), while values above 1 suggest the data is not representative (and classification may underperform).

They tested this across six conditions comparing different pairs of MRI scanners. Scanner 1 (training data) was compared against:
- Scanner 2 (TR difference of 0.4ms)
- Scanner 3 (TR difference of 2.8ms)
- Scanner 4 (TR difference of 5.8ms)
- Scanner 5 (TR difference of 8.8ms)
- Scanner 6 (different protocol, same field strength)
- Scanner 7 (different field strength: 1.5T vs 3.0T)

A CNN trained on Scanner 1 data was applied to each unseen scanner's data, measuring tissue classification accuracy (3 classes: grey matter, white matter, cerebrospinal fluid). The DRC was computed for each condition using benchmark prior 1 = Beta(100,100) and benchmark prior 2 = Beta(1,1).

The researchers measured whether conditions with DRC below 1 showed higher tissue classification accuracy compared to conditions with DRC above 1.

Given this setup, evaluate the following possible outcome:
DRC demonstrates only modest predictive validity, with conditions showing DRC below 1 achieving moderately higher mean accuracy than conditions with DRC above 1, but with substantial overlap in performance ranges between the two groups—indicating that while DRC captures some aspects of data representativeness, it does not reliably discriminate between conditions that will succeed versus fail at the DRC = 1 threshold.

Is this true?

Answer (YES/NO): NO